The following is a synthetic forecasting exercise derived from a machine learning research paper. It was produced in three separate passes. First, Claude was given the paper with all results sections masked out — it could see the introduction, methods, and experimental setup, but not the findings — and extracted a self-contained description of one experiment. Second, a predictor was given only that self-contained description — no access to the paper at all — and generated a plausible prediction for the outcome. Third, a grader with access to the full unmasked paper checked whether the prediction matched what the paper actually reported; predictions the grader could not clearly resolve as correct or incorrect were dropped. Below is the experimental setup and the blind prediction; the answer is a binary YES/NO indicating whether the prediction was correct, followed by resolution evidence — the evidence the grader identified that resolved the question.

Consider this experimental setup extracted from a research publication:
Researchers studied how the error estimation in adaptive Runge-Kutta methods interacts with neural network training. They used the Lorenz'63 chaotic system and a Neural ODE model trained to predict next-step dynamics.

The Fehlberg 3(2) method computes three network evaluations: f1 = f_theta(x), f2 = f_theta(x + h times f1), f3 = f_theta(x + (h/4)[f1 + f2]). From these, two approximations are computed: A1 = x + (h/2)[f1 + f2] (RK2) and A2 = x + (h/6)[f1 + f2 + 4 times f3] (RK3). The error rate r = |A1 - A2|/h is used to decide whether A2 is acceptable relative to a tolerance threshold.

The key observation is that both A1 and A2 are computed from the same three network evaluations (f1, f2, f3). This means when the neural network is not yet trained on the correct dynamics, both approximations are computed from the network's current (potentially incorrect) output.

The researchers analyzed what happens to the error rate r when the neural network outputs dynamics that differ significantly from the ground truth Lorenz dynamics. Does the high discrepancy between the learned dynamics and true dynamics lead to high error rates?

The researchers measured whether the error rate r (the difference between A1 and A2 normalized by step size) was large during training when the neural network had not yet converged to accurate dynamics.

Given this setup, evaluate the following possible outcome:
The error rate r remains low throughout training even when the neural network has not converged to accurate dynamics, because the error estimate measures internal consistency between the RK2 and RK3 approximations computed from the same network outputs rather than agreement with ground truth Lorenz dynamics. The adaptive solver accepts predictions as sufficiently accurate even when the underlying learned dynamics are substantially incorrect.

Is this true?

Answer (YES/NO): YES